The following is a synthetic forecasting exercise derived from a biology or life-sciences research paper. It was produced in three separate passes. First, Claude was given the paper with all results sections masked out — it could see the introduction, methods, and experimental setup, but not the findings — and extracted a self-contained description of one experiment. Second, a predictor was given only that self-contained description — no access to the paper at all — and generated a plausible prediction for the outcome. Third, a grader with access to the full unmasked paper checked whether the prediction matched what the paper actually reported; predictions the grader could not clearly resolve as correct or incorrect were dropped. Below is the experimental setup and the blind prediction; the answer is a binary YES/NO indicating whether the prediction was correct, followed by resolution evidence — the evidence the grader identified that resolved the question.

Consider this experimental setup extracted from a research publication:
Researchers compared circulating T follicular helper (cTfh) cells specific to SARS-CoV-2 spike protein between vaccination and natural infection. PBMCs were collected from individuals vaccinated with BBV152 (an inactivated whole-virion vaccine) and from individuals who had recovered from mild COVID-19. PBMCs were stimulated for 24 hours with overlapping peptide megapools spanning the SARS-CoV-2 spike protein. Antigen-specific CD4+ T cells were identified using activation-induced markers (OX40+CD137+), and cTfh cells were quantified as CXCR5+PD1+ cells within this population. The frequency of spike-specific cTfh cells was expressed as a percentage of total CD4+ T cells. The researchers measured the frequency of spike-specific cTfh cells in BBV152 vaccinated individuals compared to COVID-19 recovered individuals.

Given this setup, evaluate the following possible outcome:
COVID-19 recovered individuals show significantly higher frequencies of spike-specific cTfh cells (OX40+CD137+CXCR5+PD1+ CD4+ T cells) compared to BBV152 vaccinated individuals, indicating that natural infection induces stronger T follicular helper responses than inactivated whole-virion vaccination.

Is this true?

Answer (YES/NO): YES